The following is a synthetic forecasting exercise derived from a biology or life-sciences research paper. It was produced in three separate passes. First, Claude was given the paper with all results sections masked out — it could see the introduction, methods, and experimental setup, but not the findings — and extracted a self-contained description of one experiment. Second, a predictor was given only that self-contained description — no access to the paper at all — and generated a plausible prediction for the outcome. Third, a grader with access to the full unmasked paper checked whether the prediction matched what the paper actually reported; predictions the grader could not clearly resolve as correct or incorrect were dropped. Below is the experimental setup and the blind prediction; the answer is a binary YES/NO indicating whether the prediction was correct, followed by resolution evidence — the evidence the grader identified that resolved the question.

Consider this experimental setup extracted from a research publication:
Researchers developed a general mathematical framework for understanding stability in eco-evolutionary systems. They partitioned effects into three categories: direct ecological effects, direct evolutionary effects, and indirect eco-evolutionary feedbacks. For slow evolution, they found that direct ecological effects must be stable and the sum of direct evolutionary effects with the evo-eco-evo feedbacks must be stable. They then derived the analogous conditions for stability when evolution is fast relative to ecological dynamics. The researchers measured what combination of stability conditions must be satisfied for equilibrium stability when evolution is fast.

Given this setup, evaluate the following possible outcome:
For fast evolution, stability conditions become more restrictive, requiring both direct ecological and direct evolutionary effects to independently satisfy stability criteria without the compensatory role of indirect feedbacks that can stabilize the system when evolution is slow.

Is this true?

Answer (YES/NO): NO